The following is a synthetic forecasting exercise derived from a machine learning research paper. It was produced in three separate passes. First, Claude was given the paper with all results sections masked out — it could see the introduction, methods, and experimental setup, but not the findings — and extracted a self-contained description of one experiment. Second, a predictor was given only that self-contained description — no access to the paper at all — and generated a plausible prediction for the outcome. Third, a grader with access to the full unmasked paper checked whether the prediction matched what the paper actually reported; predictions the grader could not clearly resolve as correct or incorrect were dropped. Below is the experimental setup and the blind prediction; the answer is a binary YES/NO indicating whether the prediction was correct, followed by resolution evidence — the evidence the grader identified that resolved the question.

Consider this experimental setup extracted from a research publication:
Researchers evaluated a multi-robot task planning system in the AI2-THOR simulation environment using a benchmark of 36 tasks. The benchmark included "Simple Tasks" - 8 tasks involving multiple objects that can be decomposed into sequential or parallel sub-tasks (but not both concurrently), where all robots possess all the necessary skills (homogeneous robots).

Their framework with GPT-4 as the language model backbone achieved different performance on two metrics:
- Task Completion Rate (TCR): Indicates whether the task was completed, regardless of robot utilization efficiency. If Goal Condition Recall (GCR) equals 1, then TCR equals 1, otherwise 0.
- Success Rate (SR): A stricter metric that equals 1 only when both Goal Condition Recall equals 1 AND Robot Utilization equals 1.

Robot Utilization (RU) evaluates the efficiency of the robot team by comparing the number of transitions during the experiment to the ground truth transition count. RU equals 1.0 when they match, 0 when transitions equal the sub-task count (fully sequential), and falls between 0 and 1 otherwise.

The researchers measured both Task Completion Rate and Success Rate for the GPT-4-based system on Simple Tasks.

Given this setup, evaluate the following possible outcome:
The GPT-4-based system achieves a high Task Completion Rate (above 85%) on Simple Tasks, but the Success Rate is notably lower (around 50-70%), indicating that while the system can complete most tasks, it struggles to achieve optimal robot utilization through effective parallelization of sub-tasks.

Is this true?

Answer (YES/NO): YES